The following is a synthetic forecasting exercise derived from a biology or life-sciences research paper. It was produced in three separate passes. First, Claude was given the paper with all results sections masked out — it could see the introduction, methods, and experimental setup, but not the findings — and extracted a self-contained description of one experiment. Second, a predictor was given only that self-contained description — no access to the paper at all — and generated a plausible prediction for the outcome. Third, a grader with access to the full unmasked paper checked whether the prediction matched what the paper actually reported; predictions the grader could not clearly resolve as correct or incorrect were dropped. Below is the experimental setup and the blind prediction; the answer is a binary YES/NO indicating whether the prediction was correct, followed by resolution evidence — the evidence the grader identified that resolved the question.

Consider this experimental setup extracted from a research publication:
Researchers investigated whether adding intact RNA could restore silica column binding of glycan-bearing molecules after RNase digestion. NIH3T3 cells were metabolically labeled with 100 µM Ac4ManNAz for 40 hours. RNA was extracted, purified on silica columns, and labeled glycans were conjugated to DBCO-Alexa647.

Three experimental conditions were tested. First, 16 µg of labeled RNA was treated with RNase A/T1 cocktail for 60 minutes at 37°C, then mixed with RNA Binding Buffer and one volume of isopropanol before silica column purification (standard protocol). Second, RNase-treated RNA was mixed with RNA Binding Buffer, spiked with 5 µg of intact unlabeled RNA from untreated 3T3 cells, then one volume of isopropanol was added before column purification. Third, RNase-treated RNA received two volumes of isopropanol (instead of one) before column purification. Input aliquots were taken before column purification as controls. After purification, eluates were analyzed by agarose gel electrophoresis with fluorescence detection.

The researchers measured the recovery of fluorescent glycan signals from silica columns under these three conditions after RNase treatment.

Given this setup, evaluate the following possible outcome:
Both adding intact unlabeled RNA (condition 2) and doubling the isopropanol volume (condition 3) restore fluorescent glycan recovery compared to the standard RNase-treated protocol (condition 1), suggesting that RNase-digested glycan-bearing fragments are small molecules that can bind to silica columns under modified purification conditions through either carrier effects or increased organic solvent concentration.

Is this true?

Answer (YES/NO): YES